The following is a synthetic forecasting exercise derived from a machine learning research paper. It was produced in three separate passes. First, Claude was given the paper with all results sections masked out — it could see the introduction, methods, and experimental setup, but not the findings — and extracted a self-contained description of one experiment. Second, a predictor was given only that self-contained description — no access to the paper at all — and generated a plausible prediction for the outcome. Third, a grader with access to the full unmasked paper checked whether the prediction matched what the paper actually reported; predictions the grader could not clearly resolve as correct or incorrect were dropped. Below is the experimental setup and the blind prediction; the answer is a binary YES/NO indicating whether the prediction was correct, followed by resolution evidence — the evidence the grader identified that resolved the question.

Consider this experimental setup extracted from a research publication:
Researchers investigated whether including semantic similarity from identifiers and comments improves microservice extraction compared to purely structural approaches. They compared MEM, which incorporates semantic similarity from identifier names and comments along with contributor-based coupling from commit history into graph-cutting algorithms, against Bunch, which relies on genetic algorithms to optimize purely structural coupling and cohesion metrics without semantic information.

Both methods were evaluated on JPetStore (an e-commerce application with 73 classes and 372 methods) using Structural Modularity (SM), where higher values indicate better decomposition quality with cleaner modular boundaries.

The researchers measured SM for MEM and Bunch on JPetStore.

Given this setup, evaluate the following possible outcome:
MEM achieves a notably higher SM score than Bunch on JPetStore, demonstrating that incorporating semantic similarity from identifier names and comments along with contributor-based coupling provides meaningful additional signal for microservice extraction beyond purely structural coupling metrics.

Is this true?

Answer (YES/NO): NO